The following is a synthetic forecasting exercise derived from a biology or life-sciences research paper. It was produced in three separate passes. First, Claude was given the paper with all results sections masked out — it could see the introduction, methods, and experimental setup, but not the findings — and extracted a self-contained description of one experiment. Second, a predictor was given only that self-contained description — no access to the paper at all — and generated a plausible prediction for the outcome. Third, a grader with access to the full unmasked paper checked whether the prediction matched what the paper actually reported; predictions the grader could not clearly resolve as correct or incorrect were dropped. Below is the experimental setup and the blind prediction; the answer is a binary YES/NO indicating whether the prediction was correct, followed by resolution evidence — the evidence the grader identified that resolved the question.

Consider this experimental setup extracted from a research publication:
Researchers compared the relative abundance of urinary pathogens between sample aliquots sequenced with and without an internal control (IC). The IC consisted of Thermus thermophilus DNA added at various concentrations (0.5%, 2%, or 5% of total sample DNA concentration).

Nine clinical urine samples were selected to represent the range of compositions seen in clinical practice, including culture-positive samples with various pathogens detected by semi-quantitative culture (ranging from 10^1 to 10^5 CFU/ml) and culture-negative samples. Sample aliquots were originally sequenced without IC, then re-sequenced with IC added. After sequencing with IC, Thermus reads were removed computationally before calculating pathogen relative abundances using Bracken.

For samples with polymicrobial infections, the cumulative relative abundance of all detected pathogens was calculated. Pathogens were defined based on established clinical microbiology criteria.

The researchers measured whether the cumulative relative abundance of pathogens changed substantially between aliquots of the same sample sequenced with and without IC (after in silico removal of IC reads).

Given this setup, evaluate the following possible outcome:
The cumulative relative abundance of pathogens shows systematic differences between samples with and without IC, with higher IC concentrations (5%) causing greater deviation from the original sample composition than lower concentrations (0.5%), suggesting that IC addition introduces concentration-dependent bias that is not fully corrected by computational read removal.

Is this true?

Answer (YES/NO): YES